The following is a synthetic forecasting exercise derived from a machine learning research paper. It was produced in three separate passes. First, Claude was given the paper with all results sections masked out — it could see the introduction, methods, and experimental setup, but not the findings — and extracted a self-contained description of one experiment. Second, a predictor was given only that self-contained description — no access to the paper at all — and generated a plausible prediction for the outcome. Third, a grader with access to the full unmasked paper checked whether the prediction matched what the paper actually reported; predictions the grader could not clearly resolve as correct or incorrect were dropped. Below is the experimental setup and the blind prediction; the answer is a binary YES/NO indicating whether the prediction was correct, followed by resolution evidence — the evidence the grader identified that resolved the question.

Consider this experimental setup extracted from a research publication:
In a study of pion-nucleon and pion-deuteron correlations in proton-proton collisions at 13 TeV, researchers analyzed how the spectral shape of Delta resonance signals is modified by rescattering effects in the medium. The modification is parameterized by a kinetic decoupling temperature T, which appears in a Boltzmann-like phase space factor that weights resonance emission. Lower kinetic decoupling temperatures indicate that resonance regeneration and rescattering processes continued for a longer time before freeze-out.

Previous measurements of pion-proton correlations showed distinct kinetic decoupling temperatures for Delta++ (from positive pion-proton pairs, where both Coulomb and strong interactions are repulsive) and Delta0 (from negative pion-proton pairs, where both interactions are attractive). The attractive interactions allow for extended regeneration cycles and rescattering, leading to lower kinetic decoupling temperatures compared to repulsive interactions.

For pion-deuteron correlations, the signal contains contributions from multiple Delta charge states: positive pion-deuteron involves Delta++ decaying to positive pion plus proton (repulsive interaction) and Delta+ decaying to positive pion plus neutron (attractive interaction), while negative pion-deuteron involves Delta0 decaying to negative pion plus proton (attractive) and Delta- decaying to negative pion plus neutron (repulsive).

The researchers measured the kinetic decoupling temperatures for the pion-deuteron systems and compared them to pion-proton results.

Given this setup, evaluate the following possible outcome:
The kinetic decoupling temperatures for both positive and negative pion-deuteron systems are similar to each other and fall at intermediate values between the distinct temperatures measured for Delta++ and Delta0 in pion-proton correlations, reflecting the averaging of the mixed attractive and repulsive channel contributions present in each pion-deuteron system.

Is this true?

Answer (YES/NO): YES